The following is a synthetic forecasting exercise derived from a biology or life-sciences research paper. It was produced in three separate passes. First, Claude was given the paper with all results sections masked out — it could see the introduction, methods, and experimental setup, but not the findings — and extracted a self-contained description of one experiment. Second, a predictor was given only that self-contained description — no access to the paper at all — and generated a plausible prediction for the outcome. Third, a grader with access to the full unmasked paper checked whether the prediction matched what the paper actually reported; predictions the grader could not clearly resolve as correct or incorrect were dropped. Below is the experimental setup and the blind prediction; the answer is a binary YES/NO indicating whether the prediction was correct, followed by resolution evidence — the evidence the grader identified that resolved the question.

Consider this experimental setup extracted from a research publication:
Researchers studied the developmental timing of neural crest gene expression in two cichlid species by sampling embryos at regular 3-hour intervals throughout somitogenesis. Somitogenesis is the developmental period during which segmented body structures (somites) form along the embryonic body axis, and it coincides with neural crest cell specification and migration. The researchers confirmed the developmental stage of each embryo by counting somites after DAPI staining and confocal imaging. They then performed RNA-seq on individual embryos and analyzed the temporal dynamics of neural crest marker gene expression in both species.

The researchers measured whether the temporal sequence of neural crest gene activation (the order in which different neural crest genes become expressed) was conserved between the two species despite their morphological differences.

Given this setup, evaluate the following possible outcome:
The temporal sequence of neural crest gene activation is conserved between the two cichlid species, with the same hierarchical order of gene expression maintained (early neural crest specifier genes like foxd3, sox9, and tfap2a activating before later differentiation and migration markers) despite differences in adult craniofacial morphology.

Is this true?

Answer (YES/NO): NO